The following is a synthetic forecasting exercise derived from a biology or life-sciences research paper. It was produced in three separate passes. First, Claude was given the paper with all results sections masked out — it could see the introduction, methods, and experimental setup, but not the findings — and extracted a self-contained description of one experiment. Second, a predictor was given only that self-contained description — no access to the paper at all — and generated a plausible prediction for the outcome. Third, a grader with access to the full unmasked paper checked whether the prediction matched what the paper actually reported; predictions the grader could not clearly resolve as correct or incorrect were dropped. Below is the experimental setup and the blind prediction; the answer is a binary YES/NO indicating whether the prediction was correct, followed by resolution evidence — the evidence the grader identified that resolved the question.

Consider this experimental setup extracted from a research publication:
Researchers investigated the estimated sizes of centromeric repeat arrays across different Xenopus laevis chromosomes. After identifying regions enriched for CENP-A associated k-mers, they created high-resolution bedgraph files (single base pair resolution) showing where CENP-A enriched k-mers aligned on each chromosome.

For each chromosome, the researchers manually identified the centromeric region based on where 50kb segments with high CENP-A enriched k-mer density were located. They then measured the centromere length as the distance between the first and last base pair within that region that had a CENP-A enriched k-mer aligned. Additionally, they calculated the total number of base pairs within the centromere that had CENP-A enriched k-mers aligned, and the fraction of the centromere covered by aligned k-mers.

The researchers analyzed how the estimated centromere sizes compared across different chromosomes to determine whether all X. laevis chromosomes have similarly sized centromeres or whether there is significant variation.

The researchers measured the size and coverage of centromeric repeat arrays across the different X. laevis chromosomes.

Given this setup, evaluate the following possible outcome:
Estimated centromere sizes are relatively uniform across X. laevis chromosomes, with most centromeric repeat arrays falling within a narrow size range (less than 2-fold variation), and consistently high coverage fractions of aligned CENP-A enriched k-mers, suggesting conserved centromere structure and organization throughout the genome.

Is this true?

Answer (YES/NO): NO